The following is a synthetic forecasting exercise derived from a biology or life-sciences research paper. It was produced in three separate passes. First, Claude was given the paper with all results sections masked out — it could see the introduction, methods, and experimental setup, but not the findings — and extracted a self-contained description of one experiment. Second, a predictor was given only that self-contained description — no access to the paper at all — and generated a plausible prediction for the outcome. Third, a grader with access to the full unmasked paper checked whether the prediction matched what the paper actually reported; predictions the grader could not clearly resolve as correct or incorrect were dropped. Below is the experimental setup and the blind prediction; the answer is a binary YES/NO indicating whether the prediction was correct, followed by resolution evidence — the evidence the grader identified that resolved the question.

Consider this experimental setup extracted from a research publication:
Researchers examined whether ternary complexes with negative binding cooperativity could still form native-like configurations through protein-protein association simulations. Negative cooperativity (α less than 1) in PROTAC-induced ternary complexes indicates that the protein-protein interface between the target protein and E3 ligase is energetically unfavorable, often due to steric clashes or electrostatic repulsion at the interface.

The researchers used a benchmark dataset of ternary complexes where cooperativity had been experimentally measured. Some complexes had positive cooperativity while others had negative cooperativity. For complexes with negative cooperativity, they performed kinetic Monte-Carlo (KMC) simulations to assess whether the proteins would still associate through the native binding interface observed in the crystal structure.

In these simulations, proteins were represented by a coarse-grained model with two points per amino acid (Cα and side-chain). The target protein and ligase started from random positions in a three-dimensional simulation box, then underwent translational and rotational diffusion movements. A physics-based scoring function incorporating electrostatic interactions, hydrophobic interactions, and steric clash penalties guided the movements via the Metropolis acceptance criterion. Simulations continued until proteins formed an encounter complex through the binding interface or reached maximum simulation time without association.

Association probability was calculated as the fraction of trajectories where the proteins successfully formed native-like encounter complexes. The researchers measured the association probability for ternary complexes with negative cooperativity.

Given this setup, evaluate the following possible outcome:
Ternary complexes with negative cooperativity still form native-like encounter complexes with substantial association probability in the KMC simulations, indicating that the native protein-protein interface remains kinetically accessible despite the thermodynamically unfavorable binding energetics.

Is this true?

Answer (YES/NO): NO